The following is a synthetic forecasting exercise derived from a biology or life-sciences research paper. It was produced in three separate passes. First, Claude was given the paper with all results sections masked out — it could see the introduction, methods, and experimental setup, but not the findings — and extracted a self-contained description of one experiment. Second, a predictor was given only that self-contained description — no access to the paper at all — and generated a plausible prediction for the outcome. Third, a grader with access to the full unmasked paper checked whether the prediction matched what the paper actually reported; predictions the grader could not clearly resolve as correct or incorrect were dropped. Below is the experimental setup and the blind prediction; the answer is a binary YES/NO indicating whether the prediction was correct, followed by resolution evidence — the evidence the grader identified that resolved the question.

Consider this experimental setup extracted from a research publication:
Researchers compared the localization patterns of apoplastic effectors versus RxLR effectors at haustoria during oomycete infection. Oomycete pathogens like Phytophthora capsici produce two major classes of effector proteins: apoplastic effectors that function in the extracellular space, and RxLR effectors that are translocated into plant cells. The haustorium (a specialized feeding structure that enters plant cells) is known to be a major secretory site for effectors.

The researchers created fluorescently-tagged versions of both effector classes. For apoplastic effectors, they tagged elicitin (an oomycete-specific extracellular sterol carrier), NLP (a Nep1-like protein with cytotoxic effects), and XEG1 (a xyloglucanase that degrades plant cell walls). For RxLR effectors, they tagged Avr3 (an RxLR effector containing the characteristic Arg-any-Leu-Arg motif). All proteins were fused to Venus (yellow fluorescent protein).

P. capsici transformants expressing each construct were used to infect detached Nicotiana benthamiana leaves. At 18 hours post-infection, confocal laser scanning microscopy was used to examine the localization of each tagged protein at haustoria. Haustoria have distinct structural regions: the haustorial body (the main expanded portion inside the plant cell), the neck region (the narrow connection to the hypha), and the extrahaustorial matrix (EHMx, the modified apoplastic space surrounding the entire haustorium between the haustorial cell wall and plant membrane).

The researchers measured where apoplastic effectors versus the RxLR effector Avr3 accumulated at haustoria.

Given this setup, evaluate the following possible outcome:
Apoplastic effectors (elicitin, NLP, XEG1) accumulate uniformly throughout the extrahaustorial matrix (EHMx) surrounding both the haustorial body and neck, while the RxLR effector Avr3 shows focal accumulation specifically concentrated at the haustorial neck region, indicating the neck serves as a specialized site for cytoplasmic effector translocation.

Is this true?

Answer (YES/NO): YES